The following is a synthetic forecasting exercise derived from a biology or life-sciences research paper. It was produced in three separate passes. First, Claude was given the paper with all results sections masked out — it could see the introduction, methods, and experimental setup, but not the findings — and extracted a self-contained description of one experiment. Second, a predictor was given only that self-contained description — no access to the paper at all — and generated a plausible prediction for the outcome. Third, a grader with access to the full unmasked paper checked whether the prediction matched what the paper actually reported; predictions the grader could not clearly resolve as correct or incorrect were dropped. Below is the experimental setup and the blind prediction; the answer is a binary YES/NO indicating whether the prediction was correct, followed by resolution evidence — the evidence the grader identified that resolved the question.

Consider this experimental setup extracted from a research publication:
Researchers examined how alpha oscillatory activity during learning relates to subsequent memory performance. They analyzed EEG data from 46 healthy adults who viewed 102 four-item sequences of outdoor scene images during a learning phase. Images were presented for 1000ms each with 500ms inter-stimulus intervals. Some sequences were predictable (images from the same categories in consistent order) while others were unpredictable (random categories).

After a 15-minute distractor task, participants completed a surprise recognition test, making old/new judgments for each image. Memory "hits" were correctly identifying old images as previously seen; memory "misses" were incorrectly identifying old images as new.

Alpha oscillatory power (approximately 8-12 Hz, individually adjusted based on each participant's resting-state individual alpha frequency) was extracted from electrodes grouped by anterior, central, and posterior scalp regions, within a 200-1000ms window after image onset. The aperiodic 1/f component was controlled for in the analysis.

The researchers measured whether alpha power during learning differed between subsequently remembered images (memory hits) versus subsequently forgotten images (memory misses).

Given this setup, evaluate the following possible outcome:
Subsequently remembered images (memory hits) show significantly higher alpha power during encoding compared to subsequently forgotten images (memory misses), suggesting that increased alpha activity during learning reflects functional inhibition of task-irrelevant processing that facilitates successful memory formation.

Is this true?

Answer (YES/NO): YES